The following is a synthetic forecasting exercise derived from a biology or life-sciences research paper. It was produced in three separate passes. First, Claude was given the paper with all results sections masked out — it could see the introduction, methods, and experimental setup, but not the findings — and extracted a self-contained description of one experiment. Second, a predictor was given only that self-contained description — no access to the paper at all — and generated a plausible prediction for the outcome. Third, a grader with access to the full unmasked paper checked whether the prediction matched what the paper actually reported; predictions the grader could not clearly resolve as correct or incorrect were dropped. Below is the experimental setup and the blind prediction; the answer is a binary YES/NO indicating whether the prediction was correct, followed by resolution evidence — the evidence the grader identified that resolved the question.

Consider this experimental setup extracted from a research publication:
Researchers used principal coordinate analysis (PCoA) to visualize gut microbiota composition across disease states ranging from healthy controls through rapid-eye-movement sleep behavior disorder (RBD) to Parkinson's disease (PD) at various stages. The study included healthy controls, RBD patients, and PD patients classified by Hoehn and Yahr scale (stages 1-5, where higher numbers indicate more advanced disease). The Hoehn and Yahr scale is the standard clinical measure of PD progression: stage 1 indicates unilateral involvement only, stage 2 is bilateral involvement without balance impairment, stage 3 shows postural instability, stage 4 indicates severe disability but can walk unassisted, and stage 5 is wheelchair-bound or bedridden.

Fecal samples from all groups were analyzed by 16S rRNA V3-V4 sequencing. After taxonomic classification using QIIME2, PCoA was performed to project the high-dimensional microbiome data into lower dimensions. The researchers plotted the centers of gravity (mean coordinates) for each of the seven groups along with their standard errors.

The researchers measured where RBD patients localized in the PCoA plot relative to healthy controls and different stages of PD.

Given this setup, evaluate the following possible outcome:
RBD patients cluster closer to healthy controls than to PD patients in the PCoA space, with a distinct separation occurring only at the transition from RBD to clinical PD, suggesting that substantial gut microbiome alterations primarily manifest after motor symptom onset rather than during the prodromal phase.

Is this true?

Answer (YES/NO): NO